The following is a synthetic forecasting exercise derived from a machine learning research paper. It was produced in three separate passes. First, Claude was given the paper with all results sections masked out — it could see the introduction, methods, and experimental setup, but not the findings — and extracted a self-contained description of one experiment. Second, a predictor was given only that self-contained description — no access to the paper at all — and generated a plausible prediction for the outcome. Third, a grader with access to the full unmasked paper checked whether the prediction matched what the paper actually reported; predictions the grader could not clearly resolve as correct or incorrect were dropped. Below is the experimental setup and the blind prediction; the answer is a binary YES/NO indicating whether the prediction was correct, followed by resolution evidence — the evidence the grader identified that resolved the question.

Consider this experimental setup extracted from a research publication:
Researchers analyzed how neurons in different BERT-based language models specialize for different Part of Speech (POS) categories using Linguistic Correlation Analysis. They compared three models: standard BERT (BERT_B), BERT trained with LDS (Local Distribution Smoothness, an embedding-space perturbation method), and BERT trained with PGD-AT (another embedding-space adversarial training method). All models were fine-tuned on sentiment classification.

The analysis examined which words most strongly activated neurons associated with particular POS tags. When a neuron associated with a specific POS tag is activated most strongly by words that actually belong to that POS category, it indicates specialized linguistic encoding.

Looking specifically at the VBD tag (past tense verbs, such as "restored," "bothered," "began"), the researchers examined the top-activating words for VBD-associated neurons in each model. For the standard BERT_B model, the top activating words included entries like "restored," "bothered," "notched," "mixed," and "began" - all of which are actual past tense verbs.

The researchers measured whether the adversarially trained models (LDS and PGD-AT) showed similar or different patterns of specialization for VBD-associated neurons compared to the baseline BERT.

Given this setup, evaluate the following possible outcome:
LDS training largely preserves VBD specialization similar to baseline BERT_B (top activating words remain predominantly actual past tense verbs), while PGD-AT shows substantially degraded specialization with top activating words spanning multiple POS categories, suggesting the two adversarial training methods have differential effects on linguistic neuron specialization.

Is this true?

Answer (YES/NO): NO